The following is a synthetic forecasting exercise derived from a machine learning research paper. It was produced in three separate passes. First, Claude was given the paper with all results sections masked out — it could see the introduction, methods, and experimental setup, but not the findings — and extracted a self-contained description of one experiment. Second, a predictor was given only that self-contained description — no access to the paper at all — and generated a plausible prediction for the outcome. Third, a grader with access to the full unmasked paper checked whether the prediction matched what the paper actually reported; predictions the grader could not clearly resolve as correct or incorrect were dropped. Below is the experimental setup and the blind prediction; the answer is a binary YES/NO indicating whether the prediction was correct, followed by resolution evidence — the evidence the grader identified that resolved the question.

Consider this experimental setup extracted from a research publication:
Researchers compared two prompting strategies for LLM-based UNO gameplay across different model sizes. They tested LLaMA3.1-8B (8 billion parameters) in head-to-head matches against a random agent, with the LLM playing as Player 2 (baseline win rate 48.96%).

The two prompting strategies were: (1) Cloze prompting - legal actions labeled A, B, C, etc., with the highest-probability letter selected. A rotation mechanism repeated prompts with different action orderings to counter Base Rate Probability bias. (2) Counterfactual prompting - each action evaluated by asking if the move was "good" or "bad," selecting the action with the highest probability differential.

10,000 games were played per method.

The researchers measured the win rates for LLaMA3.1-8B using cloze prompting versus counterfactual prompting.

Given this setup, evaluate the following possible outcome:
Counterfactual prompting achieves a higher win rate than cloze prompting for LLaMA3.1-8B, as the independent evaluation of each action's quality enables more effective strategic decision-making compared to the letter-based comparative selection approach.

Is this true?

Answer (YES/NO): YES